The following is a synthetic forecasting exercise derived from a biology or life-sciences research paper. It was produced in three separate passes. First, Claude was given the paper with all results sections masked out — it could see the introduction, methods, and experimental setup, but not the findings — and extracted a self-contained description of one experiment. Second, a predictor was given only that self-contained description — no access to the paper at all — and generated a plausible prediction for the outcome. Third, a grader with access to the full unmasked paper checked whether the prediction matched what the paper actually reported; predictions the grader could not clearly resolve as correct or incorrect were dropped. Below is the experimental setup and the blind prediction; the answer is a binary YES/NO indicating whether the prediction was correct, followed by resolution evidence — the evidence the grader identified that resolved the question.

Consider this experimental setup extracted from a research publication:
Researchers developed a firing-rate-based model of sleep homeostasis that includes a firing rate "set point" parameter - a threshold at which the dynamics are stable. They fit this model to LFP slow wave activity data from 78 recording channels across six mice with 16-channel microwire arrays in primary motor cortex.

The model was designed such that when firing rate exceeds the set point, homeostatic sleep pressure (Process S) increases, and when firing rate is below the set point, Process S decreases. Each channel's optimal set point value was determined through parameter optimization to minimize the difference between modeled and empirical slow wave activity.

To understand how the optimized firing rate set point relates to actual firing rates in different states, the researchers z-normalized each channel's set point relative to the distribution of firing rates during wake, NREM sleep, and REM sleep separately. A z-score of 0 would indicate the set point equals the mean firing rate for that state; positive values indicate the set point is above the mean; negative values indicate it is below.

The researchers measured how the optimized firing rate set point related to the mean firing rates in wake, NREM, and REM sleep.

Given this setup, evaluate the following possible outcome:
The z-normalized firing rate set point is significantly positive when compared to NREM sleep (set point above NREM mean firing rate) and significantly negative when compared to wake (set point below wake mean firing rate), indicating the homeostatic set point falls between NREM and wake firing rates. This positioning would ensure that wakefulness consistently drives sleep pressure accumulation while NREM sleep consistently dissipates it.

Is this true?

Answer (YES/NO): YES